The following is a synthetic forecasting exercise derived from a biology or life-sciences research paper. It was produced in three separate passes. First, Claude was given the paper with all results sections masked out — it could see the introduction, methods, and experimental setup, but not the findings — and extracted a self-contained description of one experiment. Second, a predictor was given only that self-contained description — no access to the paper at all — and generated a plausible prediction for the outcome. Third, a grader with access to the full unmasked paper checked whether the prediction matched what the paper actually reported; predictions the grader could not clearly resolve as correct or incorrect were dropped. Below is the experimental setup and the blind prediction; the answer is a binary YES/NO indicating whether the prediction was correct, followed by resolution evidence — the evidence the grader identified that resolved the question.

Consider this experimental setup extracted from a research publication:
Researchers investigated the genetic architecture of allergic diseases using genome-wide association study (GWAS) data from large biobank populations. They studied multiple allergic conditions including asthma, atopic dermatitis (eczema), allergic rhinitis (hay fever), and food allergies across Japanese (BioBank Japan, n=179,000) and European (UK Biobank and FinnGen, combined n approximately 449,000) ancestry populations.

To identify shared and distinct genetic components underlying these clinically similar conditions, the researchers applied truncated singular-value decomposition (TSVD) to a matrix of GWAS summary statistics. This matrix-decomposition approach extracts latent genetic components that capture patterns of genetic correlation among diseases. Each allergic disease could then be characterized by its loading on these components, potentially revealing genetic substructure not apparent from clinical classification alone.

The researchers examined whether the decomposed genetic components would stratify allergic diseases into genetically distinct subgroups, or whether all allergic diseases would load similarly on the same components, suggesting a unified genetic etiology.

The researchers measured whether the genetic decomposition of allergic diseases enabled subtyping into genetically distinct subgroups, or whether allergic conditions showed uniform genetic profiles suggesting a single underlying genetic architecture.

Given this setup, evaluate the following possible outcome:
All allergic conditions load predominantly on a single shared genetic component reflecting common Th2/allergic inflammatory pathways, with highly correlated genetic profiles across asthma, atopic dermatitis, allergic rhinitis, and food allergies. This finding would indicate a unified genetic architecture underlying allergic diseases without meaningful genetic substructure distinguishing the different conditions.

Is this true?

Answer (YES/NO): NO